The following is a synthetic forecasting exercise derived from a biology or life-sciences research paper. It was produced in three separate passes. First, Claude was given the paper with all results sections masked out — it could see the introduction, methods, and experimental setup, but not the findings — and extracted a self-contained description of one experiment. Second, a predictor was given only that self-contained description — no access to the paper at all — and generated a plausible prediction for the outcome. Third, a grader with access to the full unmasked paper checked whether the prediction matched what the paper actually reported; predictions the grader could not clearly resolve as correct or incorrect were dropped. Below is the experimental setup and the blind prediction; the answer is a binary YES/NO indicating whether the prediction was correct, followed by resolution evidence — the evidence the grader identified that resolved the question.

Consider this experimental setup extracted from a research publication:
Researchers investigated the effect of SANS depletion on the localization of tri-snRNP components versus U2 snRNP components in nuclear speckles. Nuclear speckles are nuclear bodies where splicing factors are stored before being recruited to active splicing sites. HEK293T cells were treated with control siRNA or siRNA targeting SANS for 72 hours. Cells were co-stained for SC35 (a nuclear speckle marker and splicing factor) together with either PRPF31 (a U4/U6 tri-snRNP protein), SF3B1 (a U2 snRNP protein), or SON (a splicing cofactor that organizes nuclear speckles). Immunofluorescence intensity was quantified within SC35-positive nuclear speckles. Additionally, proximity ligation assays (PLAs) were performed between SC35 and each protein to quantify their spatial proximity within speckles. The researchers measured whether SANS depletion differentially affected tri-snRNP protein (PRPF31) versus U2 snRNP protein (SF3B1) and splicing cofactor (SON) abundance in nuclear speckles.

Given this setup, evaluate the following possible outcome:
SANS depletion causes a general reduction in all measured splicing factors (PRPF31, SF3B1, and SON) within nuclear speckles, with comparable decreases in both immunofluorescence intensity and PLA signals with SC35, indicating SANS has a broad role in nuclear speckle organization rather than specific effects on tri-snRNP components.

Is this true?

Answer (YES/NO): NO